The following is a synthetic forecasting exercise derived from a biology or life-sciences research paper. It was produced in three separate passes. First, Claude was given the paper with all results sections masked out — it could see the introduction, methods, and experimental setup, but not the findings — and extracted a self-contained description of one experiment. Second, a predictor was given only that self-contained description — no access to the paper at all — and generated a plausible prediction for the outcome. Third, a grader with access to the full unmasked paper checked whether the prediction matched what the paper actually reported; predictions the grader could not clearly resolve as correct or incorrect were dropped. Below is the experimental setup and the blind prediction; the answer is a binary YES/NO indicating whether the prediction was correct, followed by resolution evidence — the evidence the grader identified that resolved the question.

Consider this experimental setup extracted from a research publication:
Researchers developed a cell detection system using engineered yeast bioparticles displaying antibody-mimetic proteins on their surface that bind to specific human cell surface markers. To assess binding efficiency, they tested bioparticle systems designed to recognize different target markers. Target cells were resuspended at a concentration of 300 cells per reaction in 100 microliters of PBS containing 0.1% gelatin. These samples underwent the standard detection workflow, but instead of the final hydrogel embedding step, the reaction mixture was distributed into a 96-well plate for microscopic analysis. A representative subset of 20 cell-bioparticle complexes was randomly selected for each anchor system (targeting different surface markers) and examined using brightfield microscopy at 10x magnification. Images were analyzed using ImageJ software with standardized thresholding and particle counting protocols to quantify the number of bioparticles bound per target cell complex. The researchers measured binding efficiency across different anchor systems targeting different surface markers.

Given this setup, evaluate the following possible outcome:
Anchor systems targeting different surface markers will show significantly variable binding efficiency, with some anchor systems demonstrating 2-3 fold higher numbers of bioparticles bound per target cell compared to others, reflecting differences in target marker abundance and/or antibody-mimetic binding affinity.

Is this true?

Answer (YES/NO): NO